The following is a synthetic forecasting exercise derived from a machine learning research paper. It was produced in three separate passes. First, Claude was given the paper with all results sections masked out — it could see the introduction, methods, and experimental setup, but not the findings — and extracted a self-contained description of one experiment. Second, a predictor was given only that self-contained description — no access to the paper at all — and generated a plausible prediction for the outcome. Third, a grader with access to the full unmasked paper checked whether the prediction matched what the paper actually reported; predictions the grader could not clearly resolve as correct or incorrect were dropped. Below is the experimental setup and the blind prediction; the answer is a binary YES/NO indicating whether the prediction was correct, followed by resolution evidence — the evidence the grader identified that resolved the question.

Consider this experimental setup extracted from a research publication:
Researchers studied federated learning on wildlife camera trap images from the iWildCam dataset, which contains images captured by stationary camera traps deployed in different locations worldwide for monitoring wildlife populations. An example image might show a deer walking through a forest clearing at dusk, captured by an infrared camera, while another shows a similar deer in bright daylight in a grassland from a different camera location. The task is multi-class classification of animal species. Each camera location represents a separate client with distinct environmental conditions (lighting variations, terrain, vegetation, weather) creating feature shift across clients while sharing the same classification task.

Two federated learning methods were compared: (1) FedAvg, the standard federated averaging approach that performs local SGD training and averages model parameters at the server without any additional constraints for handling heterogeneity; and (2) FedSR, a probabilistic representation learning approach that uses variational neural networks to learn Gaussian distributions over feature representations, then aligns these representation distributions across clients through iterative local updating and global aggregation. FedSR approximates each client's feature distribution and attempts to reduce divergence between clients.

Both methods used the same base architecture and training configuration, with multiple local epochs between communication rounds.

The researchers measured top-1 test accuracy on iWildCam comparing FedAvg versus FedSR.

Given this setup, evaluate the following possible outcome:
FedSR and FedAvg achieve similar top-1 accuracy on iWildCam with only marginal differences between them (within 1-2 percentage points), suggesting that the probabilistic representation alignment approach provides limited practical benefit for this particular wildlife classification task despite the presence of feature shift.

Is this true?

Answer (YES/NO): YES